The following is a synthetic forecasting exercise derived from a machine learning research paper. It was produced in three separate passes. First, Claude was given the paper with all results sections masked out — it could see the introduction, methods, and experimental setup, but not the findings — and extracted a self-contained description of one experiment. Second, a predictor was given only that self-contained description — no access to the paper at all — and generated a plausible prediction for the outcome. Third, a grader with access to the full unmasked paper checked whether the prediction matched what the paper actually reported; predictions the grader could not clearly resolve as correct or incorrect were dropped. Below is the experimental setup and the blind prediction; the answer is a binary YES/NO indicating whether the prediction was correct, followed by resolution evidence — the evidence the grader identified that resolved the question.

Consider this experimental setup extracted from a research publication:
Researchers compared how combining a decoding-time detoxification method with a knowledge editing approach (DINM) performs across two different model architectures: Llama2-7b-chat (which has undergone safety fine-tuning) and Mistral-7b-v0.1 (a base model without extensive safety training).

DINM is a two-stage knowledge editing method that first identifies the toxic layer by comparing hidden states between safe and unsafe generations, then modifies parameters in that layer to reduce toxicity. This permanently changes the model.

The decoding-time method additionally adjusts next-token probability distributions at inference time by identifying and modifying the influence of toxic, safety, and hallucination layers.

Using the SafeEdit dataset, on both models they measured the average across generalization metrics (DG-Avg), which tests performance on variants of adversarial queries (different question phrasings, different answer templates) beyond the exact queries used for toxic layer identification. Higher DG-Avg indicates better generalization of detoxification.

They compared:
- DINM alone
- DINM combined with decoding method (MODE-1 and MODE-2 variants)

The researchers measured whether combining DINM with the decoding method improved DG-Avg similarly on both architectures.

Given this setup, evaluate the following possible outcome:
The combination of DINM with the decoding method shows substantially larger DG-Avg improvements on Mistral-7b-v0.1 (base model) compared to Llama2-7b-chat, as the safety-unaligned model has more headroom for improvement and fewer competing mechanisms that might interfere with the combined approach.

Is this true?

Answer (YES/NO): NO